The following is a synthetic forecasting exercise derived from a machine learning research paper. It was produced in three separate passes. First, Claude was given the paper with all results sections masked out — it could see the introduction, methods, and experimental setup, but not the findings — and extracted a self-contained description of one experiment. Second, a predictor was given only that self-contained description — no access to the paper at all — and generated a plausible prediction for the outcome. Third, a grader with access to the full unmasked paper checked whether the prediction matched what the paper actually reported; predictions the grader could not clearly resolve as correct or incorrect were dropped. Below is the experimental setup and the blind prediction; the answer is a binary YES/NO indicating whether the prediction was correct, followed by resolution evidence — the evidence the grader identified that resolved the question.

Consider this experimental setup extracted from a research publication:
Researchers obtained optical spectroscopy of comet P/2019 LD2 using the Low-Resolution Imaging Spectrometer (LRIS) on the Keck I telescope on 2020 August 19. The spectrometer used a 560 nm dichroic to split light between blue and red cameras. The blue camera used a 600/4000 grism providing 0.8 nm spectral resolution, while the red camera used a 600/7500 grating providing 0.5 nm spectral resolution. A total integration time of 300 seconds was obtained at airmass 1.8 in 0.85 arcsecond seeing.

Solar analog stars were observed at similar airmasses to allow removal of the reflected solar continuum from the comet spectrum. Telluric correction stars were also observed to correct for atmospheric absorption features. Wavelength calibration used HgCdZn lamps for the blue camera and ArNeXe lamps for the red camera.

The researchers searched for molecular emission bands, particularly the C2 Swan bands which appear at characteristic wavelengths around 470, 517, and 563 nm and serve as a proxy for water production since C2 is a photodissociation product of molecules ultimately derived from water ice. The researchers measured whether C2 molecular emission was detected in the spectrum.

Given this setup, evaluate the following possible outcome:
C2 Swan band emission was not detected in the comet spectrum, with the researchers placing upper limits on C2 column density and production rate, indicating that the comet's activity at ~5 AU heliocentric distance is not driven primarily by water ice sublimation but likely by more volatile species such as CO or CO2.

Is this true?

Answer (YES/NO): NO